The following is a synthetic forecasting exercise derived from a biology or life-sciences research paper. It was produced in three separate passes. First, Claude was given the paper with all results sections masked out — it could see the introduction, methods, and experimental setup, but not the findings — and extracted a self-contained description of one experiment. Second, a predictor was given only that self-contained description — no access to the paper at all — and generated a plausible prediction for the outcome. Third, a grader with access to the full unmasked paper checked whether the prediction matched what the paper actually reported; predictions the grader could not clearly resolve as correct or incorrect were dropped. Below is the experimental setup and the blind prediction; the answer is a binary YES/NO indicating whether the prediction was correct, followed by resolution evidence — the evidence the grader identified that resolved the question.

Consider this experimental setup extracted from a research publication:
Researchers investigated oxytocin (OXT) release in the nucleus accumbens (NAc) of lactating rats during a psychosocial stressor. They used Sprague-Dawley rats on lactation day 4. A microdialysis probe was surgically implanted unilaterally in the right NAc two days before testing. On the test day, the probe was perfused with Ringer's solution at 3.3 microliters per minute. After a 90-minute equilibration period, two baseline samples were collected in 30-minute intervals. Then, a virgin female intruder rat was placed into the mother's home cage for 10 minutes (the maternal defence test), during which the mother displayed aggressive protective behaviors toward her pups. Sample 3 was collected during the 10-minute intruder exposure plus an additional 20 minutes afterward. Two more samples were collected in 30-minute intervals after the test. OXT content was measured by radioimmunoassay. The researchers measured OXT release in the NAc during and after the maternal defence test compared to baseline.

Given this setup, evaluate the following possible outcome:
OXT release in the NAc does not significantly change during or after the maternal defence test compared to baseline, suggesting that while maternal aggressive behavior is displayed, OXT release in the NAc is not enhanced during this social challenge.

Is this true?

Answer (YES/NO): NO